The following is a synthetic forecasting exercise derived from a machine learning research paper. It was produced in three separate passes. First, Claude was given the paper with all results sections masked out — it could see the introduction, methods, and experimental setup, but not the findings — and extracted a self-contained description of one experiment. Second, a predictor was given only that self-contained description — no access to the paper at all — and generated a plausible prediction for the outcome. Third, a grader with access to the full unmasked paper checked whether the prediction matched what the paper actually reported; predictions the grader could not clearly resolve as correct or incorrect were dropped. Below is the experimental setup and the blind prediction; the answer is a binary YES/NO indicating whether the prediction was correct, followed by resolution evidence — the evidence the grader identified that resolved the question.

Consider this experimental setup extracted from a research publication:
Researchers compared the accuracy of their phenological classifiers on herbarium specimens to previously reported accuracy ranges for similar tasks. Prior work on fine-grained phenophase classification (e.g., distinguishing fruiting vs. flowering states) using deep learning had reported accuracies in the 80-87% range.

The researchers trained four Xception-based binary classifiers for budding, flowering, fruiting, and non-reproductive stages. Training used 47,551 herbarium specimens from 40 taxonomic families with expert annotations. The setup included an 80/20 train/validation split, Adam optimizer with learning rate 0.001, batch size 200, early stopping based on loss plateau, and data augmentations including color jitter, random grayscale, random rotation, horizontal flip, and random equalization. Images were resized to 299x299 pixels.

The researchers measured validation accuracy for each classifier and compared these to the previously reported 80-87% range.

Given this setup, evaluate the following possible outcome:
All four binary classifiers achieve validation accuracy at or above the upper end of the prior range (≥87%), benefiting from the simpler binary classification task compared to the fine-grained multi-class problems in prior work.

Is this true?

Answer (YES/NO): NO